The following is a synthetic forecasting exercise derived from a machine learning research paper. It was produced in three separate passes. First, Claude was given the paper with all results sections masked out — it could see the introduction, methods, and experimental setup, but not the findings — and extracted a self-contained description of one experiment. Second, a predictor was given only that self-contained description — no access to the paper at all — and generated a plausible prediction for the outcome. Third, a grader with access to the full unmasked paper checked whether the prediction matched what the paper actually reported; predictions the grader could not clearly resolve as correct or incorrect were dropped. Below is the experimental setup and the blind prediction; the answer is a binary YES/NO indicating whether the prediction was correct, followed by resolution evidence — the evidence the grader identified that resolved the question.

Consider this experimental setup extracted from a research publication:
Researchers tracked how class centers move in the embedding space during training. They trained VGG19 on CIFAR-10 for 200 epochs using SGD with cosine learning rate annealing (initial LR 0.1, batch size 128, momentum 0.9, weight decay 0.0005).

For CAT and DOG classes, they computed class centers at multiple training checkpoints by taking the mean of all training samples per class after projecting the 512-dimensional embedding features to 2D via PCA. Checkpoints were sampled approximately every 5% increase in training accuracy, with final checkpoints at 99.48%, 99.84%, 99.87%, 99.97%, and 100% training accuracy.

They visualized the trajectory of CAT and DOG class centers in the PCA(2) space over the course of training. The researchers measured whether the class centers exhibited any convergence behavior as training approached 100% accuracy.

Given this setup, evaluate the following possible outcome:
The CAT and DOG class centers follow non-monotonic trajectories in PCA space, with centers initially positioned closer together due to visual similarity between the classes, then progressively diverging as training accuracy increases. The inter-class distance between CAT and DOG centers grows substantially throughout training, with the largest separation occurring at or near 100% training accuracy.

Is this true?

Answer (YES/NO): YES